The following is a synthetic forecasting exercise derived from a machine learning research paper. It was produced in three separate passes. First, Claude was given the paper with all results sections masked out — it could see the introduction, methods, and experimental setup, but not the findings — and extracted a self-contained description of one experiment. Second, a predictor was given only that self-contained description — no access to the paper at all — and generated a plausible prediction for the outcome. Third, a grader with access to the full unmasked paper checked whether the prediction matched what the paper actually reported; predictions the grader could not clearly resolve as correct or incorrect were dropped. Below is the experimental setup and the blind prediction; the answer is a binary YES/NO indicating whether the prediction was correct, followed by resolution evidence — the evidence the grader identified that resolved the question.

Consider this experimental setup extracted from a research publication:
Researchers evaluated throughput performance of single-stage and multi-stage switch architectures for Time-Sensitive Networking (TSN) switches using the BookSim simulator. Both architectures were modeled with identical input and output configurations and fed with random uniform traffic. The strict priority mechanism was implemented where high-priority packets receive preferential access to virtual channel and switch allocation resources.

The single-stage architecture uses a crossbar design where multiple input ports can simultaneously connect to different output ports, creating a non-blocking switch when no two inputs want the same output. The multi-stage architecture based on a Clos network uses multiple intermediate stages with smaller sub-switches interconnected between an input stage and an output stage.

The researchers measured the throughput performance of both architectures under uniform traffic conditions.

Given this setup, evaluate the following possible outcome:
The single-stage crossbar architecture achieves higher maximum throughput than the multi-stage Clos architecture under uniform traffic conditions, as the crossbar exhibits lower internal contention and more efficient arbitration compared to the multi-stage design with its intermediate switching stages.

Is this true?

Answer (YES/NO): NO